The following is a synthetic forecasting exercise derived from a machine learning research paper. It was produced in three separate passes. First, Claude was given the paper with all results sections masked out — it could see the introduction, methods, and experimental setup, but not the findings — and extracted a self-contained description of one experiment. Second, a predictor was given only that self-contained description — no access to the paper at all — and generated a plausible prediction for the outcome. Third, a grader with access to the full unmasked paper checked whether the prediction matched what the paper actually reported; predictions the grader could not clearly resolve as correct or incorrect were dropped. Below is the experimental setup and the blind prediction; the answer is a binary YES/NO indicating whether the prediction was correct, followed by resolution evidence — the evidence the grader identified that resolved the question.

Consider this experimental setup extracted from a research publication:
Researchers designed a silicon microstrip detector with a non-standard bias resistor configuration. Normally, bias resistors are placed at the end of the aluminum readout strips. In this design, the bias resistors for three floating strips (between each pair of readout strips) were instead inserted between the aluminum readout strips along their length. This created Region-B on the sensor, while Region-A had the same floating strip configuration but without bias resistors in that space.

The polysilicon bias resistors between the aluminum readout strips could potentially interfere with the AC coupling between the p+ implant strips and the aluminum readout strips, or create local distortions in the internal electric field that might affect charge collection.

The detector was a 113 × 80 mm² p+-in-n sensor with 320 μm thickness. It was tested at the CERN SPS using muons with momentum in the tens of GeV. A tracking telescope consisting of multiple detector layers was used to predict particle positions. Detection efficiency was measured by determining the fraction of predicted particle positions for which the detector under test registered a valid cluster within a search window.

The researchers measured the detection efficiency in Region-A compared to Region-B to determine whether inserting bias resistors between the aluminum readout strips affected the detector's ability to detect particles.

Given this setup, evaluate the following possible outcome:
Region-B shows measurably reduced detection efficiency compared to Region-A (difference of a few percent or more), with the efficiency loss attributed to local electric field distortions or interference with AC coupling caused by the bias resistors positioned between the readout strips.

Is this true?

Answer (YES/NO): NO